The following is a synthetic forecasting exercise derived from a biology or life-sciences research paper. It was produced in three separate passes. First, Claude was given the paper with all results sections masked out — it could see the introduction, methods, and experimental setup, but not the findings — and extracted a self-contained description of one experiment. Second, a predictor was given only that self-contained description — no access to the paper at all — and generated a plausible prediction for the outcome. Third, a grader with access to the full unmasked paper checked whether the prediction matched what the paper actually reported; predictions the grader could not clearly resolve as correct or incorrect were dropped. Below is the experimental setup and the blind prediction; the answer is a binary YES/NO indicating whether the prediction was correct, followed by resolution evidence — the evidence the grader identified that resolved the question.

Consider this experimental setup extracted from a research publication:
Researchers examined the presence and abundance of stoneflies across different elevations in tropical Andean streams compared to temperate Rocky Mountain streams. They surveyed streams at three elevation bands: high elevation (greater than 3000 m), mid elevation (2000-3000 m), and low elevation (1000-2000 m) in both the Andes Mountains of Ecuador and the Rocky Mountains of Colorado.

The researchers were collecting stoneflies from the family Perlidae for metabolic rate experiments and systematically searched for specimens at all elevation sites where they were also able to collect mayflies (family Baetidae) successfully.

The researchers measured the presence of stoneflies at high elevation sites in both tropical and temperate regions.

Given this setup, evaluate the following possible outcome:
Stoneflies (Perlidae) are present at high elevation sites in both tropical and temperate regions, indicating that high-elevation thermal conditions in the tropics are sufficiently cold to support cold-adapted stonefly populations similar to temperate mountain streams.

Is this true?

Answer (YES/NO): NO